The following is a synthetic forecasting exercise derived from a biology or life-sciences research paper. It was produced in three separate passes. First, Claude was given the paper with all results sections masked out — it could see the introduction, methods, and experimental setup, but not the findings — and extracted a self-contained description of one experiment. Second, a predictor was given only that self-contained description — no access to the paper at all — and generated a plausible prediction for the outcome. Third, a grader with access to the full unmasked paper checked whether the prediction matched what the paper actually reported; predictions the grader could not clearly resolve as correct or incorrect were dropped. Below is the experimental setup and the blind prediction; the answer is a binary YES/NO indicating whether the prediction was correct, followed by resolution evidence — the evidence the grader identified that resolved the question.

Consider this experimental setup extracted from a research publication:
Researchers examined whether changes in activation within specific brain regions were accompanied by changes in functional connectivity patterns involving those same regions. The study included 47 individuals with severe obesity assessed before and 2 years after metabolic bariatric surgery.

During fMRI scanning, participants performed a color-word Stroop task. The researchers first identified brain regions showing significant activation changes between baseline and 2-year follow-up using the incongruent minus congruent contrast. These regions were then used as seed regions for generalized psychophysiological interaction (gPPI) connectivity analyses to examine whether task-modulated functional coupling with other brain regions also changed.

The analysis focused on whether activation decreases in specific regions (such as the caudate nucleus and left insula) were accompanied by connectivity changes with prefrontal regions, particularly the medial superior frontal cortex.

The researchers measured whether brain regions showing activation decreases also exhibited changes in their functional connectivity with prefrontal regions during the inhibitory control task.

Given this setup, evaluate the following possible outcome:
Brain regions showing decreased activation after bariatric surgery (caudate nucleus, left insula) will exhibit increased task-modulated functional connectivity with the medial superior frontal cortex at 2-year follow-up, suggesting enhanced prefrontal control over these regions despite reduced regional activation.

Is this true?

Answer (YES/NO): NO